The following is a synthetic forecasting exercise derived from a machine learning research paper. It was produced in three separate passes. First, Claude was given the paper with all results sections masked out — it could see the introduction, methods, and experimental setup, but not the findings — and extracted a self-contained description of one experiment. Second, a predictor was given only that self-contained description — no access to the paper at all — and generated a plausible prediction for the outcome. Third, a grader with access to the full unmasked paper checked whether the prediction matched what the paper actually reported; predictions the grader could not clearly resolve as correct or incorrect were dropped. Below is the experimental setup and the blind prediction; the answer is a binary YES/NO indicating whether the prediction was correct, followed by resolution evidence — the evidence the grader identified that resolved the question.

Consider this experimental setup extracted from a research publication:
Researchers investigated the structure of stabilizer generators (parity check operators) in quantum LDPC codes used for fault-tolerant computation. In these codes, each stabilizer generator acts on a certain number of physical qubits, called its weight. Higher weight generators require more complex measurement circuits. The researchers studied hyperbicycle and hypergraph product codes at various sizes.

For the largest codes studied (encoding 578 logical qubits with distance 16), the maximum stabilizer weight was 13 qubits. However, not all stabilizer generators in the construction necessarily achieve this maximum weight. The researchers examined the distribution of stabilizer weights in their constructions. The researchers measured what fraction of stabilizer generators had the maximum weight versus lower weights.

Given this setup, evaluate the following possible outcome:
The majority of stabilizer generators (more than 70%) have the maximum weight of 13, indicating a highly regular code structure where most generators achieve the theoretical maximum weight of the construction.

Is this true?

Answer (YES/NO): NO